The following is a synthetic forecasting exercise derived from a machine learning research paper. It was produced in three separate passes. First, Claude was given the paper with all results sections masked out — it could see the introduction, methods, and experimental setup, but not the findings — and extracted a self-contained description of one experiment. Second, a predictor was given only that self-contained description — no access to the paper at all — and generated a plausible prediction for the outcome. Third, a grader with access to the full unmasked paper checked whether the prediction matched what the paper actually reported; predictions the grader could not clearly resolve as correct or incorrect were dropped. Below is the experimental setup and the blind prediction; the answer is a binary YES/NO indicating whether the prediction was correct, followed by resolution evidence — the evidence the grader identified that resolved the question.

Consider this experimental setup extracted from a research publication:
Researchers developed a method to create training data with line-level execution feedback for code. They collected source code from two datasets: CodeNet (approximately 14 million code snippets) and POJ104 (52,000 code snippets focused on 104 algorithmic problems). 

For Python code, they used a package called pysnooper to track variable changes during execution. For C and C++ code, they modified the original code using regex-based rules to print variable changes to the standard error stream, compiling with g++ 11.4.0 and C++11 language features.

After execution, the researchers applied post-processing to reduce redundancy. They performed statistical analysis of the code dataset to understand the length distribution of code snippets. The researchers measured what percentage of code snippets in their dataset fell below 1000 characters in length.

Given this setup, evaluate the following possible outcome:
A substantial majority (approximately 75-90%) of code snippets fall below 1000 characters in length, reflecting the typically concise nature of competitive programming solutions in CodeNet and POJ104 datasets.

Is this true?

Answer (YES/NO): YES